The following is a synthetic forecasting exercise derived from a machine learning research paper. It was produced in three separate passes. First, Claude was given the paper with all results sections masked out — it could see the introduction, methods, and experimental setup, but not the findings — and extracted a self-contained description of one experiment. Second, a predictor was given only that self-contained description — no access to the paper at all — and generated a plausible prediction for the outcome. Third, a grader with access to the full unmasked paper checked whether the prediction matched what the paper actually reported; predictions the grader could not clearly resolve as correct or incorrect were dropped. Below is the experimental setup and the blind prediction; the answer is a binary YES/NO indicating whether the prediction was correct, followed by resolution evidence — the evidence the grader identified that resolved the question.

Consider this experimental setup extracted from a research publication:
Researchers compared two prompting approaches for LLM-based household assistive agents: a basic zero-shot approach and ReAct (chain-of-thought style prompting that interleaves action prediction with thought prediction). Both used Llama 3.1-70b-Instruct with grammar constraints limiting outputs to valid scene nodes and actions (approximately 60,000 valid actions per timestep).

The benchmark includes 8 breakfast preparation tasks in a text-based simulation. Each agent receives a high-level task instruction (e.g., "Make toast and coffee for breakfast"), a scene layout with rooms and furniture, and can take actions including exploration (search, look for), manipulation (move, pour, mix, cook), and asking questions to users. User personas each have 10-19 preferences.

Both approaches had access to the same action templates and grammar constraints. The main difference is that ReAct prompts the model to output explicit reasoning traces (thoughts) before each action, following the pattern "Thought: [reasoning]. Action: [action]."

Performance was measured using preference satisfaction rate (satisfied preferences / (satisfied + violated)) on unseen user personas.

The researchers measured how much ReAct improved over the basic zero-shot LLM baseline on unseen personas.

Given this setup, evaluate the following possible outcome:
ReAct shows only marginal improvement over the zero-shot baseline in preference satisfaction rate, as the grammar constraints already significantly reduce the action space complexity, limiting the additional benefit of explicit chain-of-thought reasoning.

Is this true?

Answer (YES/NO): NO